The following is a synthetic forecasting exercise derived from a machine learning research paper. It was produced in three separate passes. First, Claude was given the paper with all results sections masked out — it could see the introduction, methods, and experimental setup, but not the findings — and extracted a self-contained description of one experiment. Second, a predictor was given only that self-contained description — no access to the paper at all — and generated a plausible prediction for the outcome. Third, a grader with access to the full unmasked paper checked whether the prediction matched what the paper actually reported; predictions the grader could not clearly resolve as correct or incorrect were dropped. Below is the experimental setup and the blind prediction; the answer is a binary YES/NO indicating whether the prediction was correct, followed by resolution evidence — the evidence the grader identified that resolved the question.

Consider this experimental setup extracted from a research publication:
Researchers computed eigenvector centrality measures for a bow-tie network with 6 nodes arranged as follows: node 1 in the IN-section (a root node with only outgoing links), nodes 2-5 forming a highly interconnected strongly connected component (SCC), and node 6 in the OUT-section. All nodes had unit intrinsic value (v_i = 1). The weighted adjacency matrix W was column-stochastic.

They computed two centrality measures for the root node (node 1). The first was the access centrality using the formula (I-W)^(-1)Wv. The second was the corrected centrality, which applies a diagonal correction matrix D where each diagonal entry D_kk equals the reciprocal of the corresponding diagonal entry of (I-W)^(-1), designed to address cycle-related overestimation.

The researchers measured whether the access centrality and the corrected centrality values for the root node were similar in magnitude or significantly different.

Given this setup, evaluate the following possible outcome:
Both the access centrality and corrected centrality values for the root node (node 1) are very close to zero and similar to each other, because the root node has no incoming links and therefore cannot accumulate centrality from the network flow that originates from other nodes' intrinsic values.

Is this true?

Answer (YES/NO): NO